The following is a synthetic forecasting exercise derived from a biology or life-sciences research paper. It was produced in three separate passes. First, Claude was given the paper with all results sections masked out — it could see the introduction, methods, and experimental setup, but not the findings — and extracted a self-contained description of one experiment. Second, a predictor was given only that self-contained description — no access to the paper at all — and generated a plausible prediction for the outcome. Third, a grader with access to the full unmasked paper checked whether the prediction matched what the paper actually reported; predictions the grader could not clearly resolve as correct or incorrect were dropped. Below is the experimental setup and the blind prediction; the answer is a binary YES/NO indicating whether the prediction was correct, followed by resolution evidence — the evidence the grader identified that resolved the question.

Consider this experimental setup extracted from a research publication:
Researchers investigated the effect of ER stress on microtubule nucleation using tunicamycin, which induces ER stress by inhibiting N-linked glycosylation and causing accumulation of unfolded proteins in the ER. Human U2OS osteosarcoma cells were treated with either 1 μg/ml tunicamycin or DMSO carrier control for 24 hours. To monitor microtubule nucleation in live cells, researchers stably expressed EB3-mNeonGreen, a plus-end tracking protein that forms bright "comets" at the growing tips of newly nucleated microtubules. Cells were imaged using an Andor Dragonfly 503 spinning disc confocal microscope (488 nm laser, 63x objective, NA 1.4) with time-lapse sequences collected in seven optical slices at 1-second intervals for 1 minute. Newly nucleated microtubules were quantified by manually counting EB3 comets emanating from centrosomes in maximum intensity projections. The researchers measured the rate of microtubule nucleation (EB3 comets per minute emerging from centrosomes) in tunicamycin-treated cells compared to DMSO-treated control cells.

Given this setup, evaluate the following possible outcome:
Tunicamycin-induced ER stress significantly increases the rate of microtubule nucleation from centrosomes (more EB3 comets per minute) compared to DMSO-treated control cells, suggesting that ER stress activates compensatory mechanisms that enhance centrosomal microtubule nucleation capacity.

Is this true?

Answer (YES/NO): YES